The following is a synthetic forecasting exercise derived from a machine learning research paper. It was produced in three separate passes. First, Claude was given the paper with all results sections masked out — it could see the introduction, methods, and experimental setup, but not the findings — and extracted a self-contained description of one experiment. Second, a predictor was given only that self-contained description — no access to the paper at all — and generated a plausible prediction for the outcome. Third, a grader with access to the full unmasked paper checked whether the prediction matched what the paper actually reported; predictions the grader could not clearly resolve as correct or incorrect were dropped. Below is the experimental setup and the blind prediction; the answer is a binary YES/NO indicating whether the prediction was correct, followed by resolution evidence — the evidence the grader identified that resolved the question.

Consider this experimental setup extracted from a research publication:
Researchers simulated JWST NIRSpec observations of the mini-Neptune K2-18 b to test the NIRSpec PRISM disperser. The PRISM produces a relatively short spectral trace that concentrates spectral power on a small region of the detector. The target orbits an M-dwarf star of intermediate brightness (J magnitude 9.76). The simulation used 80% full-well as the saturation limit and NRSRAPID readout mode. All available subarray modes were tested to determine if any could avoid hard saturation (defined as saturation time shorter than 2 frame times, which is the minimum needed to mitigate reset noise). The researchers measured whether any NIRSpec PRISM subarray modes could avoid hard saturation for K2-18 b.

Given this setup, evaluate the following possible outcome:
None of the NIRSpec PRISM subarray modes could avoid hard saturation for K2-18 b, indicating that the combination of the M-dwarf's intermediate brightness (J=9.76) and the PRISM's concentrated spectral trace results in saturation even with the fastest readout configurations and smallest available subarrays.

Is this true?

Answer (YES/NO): YES